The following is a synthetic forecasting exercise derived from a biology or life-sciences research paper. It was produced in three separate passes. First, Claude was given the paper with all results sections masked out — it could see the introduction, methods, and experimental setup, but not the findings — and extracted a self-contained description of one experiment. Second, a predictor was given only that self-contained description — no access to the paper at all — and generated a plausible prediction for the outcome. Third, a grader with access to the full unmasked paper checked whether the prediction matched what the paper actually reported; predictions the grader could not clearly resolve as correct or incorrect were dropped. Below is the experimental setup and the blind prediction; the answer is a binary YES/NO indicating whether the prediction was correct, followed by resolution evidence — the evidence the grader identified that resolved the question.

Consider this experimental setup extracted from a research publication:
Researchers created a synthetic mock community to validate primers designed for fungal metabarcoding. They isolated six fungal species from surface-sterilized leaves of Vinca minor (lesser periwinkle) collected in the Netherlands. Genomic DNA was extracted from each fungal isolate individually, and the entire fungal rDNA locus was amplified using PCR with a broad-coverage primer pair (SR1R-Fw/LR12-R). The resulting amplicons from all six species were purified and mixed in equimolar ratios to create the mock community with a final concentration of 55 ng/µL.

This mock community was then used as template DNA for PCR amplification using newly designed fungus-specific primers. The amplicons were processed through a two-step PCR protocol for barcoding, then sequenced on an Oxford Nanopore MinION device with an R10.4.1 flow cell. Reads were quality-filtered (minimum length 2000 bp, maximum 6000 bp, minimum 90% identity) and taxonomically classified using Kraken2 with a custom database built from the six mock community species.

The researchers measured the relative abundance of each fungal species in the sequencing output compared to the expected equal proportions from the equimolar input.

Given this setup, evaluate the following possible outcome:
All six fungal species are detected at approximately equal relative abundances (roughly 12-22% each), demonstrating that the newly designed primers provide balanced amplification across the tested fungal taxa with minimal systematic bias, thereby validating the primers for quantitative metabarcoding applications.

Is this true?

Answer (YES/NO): NO